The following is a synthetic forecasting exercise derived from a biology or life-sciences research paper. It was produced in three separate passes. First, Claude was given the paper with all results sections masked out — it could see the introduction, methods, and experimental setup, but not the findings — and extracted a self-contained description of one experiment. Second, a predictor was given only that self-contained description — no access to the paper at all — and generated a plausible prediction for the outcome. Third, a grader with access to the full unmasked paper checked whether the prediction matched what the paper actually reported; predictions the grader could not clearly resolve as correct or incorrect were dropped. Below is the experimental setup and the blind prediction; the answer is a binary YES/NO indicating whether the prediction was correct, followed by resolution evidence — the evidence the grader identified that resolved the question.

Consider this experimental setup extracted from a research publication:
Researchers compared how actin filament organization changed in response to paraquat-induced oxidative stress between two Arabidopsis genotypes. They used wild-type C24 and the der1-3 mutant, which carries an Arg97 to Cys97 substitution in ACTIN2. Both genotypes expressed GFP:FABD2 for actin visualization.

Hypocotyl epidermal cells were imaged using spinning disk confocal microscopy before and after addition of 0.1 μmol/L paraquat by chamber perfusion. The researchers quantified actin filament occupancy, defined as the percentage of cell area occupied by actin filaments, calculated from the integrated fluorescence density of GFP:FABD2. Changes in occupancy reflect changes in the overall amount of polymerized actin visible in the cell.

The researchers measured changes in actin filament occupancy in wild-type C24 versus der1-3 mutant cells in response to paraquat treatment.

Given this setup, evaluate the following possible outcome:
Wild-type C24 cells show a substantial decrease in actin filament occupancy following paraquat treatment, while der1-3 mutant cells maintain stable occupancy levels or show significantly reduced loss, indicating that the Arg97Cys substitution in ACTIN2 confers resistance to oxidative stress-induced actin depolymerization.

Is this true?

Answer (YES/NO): NO